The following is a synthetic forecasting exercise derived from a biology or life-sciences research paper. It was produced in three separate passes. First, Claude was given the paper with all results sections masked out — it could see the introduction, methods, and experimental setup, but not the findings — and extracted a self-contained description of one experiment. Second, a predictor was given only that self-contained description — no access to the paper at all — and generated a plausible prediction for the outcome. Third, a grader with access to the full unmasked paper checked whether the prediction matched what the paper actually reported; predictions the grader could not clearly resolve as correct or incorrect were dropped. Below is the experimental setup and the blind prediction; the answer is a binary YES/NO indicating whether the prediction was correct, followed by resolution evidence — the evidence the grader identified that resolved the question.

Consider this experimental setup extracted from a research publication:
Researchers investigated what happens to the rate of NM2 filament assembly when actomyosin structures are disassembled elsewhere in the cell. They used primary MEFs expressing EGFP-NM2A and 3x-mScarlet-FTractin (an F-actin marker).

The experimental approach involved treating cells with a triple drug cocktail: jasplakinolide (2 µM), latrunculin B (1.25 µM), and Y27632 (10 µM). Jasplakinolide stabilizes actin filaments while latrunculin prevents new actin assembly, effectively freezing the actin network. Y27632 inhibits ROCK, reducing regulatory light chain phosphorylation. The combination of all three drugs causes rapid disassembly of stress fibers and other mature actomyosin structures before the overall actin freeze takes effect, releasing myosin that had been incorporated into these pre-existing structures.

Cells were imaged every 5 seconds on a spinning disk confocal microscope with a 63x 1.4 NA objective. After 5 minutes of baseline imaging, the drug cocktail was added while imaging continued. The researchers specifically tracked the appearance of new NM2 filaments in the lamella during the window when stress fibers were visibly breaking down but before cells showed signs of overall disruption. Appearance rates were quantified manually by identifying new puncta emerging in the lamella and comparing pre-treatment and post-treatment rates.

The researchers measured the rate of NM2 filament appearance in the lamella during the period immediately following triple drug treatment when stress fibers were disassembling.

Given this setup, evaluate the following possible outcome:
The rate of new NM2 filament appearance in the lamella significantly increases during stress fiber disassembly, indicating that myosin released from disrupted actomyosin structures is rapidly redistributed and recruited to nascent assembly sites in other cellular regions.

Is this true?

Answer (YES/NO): YES